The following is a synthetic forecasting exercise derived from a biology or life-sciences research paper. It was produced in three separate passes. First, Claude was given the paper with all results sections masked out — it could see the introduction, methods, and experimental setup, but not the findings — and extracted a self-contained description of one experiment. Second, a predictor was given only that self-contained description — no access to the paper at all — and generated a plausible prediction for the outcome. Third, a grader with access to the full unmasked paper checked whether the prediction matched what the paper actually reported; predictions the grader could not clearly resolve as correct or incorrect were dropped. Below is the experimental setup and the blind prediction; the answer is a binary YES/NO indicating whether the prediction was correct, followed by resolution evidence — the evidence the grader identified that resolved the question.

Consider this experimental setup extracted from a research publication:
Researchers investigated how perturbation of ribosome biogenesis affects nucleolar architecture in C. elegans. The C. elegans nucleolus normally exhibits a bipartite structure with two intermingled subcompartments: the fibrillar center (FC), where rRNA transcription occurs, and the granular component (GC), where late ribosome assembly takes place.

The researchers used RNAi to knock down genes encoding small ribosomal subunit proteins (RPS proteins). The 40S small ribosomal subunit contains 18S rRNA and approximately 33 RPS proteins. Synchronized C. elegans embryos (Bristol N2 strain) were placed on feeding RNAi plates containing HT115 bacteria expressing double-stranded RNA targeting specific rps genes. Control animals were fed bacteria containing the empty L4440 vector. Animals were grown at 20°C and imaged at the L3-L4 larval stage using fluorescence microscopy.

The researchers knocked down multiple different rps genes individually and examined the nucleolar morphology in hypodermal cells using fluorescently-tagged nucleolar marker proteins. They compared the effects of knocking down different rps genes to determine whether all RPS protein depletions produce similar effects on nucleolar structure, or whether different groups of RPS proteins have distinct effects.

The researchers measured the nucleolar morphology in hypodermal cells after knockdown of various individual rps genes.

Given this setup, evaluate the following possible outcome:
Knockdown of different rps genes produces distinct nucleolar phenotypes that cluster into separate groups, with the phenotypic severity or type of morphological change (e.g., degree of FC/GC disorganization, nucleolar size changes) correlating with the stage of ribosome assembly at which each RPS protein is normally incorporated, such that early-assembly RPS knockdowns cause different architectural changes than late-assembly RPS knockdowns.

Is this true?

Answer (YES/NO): NO